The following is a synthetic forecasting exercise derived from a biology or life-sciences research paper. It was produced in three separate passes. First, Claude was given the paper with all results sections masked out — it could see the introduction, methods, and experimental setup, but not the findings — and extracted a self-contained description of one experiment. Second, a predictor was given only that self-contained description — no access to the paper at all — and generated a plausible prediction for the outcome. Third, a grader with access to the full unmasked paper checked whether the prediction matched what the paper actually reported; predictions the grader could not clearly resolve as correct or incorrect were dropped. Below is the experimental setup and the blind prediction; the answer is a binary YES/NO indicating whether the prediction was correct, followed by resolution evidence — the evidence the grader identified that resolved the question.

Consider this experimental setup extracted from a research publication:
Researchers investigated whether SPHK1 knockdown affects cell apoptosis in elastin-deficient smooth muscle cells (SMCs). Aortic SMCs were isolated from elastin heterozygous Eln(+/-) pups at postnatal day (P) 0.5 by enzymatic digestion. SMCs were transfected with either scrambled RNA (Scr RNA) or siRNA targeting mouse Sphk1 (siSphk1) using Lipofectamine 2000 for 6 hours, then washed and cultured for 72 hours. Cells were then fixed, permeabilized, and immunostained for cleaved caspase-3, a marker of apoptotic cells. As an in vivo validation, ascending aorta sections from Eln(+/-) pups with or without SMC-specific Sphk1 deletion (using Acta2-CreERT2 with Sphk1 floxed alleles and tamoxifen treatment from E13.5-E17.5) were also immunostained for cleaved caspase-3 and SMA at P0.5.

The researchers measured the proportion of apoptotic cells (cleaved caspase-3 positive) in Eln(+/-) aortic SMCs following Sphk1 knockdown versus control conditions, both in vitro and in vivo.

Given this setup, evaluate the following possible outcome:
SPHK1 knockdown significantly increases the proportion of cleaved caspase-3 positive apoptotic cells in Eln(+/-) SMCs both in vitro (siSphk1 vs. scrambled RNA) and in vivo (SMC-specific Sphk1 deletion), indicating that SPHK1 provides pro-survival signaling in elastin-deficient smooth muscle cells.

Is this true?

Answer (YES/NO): NO